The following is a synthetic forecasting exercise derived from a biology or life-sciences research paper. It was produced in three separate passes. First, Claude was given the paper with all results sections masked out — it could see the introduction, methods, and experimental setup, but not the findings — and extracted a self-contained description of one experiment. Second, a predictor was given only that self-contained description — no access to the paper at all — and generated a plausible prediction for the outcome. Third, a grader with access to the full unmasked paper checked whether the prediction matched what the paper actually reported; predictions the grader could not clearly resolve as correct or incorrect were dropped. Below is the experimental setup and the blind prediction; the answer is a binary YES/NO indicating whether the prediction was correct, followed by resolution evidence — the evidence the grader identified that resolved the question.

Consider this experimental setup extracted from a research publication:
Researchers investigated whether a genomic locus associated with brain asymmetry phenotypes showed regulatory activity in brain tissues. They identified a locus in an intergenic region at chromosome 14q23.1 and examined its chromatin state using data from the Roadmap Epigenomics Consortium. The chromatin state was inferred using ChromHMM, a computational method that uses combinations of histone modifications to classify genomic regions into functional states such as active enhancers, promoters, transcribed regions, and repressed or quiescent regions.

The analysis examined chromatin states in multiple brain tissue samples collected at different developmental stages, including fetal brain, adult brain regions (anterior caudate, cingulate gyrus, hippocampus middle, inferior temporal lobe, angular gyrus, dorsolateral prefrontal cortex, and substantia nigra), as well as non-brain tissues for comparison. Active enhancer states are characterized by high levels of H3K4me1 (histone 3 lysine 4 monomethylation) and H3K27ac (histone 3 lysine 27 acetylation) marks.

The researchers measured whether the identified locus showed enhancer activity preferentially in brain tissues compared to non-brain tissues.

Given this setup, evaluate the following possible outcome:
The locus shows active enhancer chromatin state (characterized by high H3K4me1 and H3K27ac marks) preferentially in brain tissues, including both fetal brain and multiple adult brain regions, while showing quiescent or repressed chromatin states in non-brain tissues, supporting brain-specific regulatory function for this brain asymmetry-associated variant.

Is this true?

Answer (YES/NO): YES